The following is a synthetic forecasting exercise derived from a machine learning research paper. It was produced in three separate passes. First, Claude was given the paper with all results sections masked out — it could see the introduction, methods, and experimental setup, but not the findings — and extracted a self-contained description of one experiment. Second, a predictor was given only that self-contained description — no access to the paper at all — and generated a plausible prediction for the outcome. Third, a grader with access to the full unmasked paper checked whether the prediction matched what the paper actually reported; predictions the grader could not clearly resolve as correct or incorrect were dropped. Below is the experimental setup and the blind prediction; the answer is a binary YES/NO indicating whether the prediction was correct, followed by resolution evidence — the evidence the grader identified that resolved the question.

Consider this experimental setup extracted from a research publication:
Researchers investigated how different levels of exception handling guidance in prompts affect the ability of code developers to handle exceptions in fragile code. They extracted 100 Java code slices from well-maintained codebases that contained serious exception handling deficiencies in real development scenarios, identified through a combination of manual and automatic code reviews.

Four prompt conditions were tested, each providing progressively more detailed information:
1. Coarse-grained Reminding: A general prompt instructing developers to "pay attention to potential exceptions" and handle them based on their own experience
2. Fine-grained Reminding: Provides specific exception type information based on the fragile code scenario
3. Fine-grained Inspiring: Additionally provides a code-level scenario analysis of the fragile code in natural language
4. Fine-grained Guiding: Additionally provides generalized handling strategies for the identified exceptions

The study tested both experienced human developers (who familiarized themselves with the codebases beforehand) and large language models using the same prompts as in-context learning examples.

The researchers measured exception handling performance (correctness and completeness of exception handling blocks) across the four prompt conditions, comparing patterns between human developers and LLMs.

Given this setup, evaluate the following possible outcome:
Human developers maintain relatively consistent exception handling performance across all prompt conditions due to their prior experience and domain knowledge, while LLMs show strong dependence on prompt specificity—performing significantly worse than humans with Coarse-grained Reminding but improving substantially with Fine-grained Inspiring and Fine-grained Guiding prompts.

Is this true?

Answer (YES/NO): NO